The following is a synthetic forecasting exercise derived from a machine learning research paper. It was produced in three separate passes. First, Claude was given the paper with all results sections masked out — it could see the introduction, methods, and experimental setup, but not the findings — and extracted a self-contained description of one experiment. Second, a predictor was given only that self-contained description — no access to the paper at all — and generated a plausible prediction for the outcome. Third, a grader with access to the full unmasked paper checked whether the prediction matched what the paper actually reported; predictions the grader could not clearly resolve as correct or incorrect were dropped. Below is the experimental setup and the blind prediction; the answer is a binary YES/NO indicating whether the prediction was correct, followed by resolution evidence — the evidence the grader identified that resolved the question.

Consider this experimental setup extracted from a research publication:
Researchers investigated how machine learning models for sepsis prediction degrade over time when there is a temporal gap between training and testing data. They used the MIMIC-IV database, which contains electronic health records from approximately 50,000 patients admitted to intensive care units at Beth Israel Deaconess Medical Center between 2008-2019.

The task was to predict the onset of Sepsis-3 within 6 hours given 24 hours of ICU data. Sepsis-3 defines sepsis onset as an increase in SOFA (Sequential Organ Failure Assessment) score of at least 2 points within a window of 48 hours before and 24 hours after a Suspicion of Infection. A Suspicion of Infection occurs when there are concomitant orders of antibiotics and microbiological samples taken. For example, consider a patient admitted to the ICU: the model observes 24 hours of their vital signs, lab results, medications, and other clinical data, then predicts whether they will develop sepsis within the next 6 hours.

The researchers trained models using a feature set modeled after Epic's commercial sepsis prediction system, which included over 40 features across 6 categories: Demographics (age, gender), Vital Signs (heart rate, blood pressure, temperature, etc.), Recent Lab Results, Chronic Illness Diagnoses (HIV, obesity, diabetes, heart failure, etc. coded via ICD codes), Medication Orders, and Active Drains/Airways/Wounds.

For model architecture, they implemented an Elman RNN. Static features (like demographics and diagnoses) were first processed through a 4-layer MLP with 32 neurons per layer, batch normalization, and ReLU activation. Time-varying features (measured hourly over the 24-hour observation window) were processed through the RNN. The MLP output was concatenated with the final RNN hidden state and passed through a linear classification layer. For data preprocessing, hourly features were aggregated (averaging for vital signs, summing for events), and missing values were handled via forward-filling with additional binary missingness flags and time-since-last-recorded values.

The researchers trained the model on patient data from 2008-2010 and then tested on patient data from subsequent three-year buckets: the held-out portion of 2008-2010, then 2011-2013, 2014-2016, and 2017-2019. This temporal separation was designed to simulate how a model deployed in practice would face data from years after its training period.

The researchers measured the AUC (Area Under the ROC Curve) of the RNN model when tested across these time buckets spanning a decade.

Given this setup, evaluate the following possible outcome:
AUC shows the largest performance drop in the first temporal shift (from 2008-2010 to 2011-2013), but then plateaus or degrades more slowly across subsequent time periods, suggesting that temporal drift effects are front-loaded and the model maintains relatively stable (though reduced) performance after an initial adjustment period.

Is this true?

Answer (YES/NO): NO